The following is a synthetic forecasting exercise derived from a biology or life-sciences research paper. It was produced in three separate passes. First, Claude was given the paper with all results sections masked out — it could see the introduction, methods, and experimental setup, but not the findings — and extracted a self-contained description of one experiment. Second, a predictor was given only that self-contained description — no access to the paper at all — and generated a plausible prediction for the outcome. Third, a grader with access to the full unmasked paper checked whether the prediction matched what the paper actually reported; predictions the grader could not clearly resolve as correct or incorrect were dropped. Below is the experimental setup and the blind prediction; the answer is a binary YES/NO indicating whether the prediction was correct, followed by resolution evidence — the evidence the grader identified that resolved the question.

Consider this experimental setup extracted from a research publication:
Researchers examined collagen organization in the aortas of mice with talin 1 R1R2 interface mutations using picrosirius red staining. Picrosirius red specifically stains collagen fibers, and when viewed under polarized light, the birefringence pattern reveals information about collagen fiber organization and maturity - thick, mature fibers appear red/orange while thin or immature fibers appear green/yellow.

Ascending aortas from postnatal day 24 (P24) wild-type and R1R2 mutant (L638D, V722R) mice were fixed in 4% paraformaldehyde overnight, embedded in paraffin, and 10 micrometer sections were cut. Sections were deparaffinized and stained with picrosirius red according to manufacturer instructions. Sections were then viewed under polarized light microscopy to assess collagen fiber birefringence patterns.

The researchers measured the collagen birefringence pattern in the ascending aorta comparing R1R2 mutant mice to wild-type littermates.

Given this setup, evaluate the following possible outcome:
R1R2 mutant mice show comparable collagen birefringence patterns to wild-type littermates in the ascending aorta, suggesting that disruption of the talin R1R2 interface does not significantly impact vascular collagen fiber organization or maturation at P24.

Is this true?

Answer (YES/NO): NO